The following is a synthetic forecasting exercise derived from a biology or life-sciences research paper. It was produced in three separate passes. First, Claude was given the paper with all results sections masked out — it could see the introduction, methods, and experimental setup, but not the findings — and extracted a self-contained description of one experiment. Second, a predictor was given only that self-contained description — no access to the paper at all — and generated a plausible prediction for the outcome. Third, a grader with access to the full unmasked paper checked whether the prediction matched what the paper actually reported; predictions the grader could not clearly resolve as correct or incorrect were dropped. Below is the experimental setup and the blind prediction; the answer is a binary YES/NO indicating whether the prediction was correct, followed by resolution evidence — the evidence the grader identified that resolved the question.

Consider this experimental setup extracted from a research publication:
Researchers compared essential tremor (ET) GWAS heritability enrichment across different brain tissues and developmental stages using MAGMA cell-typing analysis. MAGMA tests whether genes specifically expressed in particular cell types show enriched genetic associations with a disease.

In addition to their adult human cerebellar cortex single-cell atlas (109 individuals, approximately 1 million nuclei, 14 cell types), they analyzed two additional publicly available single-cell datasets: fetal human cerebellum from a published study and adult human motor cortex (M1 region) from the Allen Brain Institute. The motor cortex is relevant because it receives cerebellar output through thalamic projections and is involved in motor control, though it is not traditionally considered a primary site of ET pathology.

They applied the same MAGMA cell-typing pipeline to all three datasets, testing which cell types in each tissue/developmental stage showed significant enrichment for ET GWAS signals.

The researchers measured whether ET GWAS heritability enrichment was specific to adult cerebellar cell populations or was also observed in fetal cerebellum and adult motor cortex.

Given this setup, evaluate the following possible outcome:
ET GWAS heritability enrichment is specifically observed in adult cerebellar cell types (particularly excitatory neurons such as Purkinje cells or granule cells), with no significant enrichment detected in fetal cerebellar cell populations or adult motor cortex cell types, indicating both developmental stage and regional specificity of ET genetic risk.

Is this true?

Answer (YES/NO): NO